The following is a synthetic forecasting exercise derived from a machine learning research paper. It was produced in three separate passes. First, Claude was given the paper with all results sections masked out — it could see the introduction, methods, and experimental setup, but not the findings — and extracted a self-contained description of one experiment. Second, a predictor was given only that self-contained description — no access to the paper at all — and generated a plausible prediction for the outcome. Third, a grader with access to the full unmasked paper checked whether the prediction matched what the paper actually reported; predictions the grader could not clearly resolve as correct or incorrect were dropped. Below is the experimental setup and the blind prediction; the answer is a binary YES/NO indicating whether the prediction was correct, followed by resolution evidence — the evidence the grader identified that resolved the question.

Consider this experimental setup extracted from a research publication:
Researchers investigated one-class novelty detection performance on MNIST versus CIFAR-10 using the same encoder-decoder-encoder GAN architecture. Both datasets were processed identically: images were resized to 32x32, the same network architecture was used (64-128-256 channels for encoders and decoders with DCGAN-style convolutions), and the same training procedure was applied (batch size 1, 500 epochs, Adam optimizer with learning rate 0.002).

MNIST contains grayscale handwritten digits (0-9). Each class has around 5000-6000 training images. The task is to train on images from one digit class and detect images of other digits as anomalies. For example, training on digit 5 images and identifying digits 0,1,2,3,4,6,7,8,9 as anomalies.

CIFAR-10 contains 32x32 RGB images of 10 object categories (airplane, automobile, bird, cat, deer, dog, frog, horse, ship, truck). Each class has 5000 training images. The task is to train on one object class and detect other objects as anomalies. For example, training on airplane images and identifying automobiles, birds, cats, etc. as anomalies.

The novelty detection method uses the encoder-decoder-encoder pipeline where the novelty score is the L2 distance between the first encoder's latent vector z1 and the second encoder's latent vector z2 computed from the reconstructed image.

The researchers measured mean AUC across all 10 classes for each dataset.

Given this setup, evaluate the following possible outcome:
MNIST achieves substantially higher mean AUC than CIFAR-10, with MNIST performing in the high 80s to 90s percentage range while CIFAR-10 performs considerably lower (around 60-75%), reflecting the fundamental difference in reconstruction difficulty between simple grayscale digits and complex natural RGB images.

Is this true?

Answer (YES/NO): YES